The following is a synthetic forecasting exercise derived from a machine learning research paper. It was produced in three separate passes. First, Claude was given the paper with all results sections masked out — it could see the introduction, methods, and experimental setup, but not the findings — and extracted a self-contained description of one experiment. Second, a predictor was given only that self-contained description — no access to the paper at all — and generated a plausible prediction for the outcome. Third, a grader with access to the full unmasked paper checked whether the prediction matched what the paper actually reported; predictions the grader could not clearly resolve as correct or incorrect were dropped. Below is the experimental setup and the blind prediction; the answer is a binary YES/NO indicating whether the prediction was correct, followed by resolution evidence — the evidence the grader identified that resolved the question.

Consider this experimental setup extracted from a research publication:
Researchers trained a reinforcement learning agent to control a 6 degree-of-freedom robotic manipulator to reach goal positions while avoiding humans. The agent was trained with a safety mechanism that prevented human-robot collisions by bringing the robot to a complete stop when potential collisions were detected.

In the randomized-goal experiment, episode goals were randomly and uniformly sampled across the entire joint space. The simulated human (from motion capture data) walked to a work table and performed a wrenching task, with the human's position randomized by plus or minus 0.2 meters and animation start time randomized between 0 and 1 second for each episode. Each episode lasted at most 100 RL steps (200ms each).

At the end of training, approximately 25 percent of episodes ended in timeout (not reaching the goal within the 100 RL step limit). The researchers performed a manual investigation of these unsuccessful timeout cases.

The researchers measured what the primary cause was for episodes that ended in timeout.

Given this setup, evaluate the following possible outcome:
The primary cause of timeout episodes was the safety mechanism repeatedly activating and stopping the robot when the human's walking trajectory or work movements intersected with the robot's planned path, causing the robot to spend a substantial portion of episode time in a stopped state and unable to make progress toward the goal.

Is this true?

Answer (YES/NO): NO